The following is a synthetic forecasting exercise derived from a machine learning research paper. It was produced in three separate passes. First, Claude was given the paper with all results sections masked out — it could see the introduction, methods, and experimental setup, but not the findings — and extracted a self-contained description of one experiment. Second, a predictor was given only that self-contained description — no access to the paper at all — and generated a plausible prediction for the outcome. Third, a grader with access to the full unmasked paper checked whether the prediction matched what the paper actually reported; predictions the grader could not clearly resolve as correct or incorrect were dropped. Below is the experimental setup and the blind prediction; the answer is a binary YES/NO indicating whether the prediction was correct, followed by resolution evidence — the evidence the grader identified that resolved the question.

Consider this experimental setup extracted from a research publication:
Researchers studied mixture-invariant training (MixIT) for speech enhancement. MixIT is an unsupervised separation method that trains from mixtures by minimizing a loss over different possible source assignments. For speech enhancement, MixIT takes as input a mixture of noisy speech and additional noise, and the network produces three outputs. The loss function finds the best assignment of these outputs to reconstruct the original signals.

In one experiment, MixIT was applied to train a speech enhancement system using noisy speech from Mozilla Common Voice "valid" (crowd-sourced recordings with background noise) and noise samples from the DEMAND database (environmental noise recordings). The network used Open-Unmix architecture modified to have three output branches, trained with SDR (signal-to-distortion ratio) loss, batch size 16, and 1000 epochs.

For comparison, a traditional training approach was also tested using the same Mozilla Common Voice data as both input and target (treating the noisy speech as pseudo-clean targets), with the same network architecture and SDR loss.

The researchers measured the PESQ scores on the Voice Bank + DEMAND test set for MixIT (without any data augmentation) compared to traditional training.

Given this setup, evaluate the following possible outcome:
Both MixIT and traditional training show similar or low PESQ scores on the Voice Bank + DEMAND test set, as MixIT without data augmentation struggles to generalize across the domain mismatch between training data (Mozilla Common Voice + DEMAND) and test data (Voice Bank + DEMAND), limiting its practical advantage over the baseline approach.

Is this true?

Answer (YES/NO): YES